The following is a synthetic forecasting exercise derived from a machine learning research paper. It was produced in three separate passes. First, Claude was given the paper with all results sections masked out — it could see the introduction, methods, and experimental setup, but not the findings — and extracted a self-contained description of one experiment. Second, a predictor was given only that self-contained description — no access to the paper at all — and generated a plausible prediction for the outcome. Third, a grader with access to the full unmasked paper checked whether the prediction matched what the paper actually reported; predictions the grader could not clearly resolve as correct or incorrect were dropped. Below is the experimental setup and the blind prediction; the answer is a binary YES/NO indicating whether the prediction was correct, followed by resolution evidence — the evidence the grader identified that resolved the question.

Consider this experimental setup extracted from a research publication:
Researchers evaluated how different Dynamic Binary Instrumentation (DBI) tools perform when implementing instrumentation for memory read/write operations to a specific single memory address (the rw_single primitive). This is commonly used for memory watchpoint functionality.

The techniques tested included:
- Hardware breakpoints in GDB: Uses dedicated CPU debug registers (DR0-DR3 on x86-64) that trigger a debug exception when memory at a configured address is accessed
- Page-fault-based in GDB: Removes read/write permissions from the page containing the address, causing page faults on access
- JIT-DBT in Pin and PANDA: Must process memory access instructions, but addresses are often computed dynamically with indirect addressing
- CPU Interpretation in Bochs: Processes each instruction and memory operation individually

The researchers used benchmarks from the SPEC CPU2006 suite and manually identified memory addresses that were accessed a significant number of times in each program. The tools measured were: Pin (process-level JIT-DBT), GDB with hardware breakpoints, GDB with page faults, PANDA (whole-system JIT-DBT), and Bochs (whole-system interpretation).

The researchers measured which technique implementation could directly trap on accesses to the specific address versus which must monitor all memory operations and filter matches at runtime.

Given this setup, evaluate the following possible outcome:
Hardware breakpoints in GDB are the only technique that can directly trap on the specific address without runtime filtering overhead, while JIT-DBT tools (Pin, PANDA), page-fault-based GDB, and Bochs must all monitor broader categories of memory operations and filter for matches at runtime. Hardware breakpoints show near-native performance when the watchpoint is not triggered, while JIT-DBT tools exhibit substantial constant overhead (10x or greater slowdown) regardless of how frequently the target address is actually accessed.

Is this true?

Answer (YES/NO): NO